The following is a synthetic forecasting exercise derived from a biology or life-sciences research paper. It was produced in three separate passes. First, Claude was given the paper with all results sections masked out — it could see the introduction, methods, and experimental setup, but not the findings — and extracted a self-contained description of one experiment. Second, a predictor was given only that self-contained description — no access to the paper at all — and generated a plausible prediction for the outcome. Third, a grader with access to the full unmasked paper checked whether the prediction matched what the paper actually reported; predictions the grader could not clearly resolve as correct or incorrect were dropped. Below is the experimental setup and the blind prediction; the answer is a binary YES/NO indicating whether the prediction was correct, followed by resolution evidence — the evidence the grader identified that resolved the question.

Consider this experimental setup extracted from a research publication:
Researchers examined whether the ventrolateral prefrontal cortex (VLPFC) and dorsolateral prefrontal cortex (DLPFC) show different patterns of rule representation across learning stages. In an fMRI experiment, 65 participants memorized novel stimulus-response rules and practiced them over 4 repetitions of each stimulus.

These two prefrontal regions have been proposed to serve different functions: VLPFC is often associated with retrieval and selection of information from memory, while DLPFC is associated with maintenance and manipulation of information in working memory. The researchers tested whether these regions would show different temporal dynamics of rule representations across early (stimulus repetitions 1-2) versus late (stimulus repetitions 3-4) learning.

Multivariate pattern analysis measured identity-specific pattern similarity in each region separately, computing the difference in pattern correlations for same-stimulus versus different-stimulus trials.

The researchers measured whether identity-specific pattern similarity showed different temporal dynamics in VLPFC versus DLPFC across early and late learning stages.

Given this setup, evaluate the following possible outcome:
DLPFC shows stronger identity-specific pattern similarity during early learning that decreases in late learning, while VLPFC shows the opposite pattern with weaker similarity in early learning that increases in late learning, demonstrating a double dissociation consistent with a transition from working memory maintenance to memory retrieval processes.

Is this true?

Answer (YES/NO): NO